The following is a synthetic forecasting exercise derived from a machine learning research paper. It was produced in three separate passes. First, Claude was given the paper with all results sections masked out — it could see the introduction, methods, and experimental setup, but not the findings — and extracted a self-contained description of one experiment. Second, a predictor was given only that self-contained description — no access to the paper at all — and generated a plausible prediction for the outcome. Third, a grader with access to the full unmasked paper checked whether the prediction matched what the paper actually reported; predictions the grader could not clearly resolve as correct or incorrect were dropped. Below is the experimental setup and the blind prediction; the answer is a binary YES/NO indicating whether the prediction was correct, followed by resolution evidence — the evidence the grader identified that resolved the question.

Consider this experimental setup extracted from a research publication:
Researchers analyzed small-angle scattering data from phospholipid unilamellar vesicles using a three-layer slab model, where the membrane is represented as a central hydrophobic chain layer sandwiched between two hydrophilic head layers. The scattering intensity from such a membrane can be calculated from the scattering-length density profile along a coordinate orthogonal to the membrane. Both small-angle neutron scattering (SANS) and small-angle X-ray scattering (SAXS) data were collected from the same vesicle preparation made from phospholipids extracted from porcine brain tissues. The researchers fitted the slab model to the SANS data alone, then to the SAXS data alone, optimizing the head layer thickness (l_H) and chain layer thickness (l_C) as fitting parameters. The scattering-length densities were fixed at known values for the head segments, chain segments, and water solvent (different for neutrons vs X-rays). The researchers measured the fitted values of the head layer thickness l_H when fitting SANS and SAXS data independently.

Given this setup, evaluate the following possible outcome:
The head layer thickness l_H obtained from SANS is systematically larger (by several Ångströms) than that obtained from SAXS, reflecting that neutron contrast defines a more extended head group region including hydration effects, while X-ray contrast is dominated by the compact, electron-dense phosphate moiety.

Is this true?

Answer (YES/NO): NO